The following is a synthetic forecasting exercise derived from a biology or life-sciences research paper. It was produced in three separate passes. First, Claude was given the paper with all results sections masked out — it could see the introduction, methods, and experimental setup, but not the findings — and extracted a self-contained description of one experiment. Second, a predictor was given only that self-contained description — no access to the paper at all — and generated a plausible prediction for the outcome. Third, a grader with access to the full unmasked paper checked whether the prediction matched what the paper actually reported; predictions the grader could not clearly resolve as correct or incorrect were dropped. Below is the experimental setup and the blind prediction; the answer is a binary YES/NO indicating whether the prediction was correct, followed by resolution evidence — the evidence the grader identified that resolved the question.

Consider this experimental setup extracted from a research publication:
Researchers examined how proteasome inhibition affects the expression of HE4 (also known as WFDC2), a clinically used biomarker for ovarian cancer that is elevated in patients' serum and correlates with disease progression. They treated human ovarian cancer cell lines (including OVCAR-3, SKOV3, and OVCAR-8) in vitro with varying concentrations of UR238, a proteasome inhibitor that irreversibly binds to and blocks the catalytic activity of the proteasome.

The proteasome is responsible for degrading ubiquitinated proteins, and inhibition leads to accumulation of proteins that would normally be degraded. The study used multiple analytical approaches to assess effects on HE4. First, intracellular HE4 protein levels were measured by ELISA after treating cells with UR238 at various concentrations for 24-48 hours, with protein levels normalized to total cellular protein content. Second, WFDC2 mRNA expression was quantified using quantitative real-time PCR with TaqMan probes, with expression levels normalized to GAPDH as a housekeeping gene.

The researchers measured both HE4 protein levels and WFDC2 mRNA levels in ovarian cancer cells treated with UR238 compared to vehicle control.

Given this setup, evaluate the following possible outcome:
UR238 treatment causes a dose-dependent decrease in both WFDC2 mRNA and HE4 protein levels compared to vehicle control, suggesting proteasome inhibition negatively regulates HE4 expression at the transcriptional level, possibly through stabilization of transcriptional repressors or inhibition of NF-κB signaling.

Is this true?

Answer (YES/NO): YES